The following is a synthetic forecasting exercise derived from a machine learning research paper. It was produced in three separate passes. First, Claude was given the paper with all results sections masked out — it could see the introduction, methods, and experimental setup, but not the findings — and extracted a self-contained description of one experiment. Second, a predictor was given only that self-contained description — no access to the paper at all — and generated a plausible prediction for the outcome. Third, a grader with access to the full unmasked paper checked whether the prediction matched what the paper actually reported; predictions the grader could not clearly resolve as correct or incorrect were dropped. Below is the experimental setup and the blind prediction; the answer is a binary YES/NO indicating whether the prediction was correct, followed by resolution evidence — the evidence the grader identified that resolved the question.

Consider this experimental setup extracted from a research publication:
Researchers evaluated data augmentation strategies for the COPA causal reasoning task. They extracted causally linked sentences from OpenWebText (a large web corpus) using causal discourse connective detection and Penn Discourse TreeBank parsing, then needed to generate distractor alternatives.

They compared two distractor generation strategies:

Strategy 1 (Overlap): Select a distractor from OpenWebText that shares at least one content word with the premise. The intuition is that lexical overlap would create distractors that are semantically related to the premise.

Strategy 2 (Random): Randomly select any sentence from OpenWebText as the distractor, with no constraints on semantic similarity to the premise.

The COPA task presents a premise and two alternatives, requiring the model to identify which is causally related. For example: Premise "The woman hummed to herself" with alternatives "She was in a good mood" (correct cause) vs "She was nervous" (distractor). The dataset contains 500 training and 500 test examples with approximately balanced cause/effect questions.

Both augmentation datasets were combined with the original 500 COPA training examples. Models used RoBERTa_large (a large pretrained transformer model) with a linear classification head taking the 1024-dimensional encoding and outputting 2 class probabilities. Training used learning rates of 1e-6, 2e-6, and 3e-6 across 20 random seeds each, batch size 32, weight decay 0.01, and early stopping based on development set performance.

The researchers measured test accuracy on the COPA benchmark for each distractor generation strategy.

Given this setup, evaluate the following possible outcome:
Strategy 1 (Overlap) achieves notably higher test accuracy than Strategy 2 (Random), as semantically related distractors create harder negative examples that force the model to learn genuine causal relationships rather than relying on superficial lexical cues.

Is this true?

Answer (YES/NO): NO